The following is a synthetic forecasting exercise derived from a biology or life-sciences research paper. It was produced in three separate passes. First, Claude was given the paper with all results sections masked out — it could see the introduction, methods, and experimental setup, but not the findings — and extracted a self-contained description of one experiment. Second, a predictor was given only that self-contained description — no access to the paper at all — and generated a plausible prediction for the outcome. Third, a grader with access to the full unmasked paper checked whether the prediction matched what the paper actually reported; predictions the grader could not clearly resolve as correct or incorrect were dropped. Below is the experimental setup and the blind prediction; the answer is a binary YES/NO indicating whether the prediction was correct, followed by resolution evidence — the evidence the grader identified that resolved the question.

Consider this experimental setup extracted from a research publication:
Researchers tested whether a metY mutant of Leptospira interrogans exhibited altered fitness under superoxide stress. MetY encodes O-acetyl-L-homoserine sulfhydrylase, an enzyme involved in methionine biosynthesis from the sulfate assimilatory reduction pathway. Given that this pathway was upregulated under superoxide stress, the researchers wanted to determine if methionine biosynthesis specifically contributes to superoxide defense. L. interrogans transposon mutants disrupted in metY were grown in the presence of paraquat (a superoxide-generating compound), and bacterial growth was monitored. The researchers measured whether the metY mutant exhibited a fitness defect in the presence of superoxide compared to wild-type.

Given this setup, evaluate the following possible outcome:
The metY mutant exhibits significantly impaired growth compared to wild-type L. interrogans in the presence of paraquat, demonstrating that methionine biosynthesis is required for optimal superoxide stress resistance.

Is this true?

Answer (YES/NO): NO